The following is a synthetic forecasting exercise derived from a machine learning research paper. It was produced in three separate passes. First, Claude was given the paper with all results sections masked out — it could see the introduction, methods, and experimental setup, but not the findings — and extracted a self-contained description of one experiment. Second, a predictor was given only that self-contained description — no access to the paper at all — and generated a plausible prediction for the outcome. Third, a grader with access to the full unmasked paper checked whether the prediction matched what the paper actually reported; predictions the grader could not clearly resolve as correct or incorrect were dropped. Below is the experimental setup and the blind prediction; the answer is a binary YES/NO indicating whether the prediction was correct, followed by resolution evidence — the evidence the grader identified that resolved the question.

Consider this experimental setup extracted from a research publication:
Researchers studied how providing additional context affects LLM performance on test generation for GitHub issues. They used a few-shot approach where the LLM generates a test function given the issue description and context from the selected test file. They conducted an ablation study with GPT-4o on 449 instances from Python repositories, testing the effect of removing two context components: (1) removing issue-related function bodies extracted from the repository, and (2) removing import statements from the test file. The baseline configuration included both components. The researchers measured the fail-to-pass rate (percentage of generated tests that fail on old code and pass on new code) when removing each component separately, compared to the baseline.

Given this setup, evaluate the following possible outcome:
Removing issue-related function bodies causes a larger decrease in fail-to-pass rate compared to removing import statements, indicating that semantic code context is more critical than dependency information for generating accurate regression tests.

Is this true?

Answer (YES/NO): NO